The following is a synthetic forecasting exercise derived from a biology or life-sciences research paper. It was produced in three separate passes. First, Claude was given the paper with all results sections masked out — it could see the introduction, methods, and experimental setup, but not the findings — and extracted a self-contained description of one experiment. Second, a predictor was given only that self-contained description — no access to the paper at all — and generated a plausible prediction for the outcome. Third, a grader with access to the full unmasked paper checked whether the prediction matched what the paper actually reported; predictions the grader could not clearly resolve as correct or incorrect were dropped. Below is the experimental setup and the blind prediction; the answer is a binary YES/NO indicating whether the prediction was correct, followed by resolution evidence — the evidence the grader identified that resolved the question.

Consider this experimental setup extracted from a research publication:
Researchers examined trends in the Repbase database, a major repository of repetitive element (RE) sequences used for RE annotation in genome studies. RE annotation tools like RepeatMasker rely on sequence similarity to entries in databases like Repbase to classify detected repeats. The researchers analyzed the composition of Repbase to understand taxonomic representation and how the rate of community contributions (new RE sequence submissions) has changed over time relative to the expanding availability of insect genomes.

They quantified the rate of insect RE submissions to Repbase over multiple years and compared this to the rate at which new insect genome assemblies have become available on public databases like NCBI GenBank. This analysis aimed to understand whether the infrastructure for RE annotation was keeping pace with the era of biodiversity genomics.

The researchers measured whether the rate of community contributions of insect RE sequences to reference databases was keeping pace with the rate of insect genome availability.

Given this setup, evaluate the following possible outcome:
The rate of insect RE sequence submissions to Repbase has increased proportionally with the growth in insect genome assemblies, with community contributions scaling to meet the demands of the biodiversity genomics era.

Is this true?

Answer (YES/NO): NO